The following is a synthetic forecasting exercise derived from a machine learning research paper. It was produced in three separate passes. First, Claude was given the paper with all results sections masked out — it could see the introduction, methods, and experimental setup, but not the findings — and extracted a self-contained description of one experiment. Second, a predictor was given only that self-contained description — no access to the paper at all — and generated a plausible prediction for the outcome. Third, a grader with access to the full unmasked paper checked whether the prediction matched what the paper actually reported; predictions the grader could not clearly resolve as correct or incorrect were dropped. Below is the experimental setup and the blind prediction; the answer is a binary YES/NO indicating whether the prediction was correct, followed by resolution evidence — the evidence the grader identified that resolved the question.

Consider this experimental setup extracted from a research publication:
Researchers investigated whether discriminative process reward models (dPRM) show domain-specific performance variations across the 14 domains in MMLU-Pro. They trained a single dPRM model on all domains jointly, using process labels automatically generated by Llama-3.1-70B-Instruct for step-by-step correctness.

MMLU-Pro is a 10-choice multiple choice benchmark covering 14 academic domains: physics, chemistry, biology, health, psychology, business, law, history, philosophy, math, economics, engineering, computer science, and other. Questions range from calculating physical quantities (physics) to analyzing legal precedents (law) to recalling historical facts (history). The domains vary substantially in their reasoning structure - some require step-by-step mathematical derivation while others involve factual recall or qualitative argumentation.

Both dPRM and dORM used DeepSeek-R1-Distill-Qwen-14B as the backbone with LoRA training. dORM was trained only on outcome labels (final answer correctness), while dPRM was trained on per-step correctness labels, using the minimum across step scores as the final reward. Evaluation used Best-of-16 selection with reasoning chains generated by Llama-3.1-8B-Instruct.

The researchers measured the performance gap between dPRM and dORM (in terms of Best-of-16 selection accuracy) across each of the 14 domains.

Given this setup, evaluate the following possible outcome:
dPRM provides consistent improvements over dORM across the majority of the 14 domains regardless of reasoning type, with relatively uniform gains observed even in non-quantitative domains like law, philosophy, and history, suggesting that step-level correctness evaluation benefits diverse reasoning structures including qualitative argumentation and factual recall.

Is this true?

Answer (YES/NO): NO